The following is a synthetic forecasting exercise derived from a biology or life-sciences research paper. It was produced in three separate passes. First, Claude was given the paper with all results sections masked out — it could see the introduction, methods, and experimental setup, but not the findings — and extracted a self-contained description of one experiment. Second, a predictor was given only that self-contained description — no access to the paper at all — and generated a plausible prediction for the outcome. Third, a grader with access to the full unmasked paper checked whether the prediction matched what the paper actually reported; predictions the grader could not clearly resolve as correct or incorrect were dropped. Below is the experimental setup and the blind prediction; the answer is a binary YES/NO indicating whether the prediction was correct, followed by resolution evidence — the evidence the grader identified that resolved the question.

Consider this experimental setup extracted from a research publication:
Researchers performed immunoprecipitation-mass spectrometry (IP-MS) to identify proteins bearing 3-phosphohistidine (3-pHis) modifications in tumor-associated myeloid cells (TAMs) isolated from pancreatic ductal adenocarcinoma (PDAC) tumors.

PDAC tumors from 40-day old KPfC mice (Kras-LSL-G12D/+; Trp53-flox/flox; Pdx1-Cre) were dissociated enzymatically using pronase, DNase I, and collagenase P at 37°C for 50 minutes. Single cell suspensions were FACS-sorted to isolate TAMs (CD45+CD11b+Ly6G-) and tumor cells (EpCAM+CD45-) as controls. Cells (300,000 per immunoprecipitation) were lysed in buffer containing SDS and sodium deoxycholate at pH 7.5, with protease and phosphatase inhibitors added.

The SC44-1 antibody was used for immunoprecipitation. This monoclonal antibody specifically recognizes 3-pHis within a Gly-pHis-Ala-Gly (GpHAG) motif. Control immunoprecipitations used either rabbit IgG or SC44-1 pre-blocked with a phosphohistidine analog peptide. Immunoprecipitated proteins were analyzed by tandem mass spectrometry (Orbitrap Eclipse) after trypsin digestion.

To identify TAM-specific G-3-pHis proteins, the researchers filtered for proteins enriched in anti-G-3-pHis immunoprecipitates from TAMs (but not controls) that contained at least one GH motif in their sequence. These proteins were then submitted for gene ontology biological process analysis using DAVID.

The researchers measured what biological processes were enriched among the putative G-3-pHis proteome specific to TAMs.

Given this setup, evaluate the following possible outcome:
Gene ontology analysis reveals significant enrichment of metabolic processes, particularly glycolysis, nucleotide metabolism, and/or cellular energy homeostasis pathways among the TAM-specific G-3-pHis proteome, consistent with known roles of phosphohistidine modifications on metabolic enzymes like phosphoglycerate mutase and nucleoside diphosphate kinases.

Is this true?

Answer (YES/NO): NO